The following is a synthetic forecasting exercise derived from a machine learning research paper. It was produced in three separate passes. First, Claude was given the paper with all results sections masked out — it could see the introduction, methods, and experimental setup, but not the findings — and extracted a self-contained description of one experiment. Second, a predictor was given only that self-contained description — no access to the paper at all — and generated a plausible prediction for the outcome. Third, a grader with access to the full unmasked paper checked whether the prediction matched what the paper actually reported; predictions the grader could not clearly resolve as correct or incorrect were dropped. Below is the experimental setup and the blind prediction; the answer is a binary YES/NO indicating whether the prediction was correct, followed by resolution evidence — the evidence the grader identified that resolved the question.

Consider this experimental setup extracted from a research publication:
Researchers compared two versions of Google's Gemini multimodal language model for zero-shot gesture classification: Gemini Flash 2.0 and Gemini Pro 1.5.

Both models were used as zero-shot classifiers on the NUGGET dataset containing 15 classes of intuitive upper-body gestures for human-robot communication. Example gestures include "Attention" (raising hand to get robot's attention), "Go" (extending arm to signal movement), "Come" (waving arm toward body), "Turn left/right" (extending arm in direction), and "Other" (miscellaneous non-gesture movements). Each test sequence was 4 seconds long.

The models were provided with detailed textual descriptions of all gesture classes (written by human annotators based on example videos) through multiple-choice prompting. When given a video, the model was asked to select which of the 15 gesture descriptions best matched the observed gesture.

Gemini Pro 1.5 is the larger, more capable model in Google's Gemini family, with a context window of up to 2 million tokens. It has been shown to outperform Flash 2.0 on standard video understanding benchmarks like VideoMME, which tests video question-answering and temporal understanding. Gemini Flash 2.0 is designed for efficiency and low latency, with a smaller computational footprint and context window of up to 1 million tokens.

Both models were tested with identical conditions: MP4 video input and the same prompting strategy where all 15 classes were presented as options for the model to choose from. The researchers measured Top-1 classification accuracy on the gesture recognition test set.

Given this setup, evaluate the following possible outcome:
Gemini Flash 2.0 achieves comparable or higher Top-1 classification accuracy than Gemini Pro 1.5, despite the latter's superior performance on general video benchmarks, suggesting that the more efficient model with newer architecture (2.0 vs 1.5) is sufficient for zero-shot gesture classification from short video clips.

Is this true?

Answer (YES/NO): YES